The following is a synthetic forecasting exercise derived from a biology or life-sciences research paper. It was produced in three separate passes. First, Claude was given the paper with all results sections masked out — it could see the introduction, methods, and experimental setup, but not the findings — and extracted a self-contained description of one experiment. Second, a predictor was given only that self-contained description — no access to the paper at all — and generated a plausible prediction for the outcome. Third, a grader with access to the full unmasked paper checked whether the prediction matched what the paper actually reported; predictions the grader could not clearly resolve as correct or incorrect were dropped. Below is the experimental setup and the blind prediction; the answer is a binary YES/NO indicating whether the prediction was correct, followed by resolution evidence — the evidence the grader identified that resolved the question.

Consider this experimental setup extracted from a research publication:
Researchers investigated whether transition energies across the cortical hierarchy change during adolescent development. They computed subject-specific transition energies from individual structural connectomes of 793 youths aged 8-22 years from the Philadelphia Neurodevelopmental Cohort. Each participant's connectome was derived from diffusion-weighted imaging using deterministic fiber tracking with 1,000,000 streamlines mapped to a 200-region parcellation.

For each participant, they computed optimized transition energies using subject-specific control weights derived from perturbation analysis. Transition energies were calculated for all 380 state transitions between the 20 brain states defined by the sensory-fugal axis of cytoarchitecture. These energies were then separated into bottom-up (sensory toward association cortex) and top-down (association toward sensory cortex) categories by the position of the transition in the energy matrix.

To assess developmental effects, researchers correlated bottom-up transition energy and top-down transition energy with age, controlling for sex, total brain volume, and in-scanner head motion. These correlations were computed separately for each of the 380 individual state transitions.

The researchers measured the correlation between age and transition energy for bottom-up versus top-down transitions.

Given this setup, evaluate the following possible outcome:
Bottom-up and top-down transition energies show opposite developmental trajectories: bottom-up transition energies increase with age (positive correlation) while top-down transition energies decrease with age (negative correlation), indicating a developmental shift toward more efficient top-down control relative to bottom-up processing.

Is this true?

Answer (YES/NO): NO